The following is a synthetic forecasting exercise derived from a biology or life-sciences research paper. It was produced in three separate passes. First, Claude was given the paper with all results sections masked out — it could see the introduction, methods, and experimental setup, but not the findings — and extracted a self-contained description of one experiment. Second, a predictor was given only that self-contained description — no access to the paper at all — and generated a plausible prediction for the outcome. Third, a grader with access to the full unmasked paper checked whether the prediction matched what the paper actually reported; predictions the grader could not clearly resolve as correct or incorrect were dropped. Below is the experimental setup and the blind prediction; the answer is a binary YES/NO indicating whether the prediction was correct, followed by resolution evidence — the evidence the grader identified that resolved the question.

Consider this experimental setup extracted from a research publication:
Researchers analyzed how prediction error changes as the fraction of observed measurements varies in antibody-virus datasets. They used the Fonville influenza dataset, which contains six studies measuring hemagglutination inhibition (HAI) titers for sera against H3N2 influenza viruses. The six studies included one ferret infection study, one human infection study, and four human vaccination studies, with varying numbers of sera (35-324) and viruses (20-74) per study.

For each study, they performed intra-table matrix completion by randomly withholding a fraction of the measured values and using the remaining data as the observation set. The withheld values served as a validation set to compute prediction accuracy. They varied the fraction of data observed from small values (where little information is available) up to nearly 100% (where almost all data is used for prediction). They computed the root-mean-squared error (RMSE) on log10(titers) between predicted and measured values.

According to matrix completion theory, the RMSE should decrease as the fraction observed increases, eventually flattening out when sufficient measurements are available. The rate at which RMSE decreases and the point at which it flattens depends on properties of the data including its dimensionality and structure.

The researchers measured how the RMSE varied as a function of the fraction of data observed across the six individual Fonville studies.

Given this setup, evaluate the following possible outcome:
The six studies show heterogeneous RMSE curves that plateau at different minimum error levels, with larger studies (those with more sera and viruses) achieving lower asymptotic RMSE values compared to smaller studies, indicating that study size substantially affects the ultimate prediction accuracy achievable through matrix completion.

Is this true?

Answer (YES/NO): NO